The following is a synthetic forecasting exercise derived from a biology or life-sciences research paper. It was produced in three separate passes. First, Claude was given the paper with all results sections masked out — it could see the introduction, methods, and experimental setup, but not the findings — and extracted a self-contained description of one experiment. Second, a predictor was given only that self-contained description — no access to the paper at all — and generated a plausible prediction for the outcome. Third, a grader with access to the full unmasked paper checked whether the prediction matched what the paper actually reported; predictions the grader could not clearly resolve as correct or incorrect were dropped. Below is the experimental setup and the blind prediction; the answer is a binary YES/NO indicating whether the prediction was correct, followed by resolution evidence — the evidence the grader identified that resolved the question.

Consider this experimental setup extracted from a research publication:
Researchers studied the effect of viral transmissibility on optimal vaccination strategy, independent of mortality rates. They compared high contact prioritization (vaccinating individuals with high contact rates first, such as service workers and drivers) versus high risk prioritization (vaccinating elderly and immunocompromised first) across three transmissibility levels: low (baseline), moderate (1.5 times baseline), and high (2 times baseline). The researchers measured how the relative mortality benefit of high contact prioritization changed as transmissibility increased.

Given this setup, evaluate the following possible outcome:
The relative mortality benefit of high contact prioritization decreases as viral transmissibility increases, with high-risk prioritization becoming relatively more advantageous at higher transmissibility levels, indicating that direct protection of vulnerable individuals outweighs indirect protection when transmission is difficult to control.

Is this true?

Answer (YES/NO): NO